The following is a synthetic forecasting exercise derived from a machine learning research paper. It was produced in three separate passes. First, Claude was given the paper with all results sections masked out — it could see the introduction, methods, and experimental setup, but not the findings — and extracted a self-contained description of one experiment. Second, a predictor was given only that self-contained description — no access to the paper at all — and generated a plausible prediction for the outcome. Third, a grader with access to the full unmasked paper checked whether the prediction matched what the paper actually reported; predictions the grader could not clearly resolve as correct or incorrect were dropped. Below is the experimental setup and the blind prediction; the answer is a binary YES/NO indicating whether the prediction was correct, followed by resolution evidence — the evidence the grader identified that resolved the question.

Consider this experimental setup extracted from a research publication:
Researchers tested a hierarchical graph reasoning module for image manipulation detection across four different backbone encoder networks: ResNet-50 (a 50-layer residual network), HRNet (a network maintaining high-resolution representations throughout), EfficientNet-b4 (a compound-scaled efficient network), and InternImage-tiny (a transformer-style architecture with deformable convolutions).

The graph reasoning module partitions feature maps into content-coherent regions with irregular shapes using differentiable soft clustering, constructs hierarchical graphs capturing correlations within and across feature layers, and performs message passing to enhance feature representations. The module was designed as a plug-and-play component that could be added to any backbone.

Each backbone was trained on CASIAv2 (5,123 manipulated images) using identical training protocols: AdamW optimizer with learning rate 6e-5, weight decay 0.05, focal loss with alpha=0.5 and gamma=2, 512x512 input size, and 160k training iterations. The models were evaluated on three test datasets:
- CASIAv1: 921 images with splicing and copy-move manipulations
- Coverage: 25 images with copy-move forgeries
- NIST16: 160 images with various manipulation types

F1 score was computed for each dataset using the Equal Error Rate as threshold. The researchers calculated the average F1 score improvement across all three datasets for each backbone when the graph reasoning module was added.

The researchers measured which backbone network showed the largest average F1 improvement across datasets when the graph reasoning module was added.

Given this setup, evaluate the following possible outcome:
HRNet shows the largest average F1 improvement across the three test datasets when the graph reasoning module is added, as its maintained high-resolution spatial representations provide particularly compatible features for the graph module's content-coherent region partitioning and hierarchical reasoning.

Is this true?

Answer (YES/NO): NO